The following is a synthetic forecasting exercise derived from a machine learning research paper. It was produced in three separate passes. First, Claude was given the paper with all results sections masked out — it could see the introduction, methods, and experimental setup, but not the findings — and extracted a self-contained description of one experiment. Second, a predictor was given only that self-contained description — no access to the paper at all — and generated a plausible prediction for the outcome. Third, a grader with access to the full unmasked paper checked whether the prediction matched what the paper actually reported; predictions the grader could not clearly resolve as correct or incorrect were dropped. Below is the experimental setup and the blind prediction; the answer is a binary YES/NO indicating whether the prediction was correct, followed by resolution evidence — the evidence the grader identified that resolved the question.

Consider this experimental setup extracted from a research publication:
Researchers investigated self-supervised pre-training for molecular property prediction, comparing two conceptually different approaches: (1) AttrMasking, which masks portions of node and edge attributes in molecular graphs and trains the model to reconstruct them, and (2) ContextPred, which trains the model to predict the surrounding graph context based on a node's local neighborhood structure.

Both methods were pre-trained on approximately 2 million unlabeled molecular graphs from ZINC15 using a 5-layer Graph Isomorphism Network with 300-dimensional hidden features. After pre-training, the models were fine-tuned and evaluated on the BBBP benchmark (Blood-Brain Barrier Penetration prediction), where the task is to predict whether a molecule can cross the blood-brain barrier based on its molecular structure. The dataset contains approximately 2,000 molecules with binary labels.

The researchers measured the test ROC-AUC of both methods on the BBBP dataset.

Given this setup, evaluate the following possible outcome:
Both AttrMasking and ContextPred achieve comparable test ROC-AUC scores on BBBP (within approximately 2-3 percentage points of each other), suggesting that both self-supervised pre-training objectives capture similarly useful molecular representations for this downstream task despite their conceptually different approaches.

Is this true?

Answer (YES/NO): NO